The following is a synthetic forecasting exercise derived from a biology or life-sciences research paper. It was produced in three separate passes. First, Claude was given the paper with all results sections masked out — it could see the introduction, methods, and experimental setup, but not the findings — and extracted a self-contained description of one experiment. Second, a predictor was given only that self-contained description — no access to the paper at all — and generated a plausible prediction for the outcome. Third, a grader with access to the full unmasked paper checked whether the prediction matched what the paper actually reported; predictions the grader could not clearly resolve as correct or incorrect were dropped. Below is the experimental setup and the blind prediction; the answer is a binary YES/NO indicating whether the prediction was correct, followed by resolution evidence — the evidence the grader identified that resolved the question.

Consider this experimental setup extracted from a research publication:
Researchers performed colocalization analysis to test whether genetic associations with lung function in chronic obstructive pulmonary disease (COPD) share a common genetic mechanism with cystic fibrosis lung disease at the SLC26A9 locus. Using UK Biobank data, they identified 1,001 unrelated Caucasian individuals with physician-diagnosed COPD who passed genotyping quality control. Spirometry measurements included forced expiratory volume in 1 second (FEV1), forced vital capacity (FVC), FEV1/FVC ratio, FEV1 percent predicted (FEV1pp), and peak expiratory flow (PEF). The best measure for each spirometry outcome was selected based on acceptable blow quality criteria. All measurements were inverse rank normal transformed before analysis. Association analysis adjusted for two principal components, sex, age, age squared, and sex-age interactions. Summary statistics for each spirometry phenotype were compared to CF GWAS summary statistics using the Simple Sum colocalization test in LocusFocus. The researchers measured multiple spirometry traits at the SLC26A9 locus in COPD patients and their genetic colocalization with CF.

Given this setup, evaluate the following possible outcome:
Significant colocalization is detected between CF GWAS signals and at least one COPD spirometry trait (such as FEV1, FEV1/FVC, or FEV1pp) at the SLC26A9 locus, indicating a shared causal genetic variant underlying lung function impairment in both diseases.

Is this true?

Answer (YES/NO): YES